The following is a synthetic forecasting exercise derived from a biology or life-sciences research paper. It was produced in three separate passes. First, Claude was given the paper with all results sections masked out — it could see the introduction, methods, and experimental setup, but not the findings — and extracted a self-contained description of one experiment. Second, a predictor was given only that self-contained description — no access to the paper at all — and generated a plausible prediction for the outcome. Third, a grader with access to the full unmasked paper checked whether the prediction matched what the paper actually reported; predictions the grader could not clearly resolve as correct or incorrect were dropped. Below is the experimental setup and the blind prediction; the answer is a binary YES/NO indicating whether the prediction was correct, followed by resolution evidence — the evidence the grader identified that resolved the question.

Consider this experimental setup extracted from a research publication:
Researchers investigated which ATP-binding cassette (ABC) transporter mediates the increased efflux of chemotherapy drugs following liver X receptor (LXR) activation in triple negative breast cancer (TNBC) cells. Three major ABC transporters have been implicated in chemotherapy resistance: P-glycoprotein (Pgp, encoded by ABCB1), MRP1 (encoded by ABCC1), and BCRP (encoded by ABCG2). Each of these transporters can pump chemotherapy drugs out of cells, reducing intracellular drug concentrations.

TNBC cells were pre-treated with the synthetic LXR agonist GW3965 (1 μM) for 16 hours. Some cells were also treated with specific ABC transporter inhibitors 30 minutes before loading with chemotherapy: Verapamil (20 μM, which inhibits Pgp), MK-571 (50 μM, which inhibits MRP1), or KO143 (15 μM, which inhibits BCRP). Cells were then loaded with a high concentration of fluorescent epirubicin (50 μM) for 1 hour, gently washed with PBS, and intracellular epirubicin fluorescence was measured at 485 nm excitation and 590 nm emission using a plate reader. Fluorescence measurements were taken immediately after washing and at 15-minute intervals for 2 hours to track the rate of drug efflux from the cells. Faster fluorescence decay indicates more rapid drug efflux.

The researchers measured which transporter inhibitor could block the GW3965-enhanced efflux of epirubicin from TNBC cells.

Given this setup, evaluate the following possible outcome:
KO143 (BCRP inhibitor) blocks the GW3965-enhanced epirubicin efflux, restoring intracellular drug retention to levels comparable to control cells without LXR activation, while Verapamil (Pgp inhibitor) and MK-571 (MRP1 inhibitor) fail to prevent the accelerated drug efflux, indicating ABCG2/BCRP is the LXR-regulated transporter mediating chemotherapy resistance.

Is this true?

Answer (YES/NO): NO